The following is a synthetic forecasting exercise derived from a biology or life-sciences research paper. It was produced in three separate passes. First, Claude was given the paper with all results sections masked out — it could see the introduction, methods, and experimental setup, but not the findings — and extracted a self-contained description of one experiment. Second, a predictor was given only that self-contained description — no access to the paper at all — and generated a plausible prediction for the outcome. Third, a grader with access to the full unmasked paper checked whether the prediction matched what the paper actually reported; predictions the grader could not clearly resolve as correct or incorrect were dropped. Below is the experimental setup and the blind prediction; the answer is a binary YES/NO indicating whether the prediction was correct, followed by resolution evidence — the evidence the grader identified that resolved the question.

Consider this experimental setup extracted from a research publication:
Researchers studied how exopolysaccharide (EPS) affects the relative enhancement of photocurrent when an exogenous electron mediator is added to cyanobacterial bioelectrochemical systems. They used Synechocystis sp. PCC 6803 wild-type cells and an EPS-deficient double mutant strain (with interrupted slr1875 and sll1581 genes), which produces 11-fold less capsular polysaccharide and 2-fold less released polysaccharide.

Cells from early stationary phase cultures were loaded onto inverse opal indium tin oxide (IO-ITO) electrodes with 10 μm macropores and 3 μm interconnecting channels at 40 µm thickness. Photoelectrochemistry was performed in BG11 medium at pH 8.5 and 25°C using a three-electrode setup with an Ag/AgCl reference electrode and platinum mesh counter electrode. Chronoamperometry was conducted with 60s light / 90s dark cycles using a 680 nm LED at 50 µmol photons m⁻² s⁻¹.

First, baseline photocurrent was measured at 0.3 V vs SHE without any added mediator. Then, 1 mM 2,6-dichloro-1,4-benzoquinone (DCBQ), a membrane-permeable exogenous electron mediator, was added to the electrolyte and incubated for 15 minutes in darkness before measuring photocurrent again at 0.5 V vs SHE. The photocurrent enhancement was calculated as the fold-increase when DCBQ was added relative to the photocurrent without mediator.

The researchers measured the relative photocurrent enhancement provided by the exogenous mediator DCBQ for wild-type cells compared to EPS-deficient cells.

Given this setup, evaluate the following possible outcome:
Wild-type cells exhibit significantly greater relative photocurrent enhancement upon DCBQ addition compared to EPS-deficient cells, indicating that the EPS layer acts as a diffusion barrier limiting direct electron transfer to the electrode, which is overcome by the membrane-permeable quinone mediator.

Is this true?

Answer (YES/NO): NO